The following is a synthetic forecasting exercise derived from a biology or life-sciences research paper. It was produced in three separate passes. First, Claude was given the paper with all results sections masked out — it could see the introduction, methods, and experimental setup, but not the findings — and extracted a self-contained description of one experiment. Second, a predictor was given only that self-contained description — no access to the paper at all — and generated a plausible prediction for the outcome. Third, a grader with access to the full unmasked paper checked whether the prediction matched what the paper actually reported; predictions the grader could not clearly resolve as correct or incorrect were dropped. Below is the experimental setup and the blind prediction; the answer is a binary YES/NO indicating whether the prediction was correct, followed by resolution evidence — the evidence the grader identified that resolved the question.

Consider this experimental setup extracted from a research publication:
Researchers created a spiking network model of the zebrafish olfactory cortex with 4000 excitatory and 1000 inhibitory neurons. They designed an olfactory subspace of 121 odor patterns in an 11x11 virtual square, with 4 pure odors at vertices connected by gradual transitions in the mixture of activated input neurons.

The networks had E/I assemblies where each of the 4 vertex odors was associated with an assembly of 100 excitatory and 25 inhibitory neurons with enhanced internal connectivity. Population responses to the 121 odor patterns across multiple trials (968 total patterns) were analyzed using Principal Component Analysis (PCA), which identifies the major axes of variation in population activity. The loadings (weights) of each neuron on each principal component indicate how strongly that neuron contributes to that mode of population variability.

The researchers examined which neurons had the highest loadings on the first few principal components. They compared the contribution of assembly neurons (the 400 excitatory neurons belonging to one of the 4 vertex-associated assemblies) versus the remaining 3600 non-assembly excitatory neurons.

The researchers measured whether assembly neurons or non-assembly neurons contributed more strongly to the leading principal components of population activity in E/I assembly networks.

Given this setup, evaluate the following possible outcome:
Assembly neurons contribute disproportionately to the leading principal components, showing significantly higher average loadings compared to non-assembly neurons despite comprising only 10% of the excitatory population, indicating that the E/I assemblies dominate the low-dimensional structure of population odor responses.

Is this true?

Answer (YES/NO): YES